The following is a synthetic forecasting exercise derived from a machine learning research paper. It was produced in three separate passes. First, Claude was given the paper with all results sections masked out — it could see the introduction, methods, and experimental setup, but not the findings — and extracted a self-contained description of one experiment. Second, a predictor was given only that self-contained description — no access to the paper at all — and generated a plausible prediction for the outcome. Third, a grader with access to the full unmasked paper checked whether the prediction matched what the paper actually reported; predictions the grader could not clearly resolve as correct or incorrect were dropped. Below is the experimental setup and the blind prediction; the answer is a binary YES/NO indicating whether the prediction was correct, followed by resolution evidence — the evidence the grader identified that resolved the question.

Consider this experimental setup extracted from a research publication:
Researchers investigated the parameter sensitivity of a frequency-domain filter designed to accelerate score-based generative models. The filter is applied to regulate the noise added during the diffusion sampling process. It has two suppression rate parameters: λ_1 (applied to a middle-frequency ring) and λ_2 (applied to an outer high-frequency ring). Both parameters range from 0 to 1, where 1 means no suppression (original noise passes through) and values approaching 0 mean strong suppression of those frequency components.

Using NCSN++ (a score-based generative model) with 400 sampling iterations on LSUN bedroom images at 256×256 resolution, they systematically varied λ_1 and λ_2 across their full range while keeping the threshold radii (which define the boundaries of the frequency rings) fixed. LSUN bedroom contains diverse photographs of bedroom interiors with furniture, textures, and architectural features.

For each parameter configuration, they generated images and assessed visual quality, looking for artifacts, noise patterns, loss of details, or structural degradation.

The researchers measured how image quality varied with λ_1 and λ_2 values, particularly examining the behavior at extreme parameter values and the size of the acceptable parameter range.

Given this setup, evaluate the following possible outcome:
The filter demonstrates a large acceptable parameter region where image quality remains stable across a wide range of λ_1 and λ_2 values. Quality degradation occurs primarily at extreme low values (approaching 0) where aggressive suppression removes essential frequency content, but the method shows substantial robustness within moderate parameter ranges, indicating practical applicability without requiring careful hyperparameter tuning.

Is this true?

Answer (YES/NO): NO